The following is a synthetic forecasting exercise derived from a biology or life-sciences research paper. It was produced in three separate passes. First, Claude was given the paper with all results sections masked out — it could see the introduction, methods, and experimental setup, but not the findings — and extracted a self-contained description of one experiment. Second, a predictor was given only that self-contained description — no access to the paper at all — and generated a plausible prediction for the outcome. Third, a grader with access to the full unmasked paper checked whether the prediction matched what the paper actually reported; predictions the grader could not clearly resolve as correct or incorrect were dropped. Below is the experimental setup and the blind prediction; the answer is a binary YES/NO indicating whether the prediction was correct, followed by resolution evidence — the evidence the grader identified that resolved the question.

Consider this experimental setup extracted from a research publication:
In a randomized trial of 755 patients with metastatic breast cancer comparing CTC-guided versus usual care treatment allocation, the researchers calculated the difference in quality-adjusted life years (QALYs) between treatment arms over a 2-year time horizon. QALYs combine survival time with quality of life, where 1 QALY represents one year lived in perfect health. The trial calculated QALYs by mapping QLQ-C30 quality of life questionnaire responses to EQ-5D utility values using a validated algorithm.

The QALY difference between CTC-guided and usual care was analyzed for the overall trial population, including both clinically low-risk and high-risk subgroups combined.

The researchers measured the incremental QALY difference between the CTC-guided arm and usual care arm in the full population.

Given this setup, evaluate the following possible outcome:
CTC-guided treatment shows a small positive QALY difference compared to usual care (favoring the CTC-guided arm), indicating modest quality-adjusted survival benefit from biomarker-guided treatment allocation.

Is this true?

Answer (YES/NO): NO